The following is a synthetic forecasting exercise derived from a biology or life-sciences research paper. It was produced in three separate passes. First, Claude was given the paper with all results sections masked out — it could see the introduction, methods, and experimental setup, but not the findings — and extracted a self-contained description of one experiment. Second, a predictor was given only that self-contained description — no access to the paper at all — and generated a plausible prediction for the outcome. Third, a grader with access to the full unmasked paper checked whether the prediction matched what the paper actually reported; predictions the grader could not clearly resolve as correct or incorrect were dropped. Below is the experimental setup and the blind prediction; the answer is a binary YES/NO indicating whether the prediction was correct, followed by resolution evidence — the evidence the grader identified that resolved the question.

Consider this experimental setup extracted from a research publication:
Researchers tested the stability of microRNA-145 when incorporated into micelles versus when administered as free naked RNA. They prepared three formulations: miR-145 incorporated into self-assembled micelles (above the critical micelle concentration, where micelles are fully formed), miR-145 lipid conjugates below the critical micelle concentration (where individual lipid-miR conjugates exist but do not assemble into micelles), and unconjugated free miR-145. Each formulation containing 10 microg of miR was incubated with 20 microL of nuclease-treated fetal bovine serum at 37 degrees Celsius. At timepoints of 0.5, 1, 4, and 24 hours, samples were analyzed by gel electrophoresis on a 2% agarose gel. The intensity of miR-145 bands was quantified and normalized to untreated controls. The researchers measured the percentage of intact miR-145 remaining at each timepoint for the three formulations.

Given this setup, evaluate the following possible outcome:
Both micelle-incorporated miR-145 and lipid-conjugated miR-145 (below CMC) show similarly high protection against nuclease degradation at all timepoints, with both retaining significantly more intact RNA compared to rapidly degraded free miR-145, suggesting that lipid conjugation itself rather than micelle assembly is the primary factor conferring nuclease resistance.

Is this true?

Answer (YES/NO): NO